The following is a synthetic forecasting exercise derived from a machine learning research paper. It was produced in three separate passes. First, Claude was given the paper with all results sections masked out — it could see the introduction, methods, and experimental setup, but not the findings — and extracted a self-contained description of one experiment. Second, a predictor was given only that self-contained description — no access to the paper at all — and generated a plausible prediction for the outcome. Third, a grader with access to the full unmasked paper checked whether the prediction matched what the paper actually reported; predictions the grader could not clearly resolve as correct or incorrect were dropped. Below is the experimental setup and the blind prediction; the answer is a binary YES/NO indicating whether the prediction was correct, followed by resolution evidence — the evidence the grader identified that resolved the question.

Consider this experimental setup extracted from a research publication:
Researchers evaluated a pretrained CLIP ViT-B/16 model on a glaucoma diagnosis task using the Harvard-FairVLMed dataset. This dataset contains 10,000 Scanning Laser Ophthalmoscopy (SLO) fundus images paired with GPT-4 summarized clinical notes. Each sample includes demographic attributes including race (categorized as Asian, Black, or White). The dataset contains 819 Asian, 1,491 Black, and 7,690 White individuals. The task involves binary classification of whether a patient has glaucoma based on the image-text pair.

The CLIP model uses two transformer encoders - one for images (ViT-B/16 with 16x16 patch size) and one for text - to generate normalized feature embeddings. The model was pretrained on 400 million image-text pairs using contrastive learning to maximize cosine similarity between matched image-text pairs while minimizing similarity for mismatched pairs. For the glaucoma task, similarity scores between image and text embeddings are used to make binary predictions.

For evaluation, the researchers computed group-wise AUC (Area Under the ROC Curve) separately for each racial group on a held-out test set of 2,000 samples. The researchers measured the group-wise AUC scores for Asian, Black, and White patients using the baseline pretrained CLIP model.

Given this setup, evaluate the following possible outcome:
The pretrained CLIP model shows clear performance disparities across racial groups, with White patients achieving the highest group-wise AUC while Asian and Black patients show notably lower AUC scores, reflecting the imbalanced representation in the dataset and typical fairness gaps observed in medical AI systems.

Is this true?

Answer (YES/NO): NO